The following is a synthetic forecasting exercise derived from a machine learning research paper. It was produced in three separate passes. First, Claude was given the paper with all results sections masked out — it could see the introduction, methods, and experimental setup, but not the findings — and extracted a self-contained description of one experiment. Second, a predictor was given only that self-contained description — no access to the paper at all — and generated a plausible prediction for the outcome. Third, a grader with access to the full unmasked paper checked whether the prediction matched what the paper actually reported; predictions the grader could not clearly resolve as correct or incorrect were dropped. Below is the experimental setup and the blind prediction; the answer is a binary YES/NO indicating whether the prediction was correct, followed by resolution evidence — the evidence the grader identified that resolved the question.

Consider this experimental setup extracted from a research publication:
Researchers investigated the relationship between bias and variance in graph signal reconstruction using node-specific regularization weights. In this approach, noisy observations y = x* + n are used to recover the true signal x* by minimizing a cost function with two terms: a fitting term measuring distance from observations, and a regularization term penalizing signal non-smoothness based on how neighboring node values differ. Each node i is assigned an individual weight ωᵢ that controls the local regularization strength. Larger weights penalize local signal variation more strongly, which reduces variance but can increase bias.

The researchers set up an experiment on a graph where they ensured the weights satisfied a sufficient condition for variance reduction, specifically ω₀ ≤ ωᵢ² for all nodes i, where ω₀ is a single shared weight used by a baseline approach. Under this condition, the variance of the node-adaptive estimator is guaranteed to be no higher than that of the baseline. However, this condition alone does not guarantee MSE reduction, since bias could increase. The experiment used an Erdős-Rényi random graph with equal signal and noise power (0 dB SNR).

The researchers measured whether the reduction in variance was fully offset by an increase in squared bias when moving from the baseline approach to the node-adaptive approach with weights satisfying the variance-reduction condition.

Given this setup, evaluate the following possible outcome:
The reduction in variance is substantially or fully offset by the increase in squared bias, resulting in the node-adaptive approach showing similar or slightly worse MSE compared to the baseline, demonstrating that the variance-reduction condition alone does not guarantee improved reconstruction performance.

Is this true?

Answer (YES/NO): NO